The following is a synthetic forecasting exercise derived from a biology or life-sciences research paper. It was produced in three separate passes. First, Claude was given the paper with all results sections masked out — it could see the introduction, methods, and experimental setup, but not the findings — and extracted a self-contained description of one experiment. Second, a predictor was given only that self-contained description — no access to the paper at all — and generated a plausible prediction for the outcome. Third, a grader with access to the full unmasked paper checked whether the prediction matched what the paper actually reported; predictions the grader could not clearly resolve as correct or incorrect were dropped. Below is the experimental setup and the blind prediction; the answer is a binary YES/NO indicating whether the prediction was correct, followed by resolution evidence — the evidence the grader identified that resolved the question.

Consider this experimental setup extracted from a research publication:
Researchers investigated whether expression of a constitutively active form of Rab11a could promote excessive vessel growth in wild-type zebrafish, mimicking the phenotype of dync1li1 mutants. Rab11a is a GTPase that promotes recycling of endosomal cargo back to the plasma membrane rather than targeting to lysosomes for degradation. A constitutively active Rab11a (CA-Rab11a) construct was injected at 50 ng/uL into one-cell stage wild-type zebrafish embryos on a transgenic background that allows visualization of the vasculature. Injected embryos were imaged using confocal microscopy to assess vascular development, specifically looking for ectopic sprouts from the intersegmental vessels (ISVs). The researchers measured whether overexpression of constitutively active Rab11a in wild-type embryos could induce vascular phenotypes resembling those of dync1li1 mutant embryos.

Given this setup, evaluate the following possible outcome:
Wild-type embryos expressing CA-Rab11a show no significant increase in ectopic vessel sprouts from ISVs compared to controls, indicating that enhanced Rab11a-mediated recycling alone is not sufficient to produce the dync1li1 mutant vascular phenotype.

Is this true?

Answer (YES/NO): NO